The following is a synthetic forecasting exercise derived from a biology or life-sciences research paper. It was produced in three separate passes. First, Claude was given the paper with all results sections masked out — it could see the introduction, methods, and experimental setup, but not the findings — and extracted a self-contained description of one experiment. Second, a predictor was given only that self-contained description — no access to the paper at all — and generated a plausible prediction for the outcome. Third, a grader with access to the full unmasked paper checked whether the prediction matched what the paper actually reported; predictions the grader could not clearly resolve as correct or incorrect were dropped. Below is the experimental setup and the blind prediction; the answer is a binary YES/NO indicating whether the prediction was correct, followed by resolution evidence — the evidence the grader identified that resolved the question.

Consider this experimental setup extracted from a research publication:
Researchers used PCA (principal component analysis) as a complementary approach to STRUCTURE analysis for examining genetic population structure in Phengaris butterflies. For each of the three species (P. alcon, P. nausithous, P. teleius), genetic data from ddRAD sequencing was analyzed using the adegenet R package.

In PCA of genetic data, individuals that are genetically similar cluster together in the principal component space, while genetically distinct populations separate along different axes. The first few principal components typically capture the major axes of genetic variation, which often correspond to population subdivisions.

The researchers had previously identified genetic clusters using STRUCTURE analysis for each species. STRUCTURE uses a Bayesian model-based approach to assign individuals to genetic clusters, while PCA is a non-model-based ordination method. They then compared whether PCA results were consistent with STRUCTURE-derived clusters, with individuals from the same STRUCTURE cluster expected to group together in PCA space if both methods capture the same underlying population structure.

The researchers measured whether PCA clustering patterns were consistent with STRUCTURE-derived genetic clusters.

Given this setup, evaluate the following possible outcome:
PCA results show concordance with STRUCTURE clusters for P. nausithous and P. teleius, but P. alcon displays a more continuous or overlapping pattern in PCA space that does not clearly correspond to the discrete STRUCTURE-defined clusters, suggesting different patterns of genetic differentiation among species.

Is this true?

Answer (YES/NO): NO